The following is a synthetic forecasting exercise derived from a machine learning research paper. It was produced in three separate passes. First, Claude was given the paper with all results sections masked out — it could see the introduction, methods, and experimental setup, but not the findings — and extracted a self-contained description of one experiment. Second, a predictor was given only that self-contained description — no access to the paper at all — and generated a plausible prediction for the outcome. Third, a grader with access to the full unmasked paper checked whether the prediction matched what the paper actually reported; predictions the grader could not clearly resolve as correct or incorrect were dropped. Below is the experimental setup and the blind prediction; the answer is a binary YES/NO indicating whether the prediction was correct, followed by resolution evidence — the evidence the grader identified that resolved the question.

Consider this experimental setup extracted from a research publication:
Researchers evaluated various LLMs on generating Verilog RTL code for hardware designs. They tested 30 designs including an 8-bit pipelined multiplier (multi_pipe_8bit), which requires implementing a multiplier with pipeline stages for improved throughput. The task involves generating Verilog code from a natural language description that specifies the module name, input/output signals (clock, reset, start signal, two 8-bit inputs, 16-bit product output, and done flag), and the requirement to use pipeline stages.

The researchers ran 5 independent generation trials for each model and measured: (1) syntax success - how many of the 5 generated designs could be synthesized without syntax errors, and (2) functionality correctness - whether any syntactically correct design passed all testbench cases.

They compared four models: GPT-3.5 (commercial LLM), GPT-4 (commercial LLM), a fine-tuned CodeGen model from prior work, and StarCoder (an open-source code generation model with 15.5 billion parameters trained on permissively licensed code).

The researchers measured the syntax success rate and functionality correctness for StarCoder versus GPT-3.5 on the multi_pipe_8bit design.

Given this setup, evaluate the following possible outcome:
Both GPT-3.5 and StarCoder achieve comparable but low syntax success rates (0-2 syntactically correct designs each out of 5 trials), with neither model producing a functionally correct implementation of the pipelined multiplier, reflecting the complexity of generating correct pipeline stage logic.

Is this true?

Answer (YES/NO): NO